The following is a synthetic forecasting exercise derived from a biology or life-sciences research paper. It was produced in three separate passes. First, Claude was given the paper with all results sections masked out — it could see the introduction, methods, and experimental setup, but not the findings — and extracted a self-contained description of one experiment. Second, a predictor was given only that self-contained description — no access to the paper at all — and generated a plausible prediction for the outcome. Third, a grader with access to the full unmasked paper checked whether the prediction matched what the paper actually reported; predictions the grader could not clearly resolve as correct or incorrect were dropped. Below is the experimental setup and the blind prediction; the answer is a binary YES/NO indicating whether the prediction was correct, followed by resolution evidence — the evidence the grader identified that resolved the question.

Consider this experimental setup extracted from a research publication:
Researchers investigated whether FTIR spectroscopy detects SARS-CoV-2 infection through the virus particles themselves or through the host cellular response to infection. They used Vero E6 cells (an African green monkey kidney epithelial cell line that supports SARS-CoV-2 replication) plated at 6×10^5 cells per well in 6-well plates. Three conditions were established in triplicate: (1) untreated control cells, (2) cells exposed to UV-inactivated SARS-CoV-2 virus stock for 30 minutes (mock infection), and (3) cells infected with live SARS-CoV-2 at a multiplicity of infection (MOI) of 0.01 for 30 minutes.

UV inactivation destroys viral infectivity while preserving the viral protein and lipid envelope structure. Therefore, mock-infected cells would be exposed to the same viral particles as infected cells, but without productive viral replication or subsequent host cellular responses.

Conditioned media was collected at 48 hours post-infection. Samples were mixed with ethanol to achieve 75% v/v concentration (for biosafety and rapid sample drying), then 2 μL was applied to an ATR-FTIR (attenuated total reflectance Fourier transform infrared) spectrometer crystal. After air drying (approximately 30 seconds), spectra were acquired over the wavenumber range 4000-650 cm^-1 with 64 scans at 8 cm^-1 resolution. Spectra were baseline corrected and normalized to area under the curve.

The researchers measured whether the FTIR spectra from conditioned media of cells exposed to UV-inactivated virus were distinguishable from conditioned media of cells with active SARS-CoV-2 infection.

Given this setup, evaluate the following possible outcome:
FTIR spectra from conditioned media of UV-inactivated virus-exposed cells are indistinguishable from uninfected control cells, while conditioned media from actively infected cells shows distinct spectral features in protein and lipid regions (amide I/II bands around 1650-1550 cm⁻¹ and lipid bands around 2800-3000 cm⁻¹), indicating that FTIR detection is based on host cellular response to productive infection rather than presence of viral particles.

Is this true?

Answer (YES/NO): NO